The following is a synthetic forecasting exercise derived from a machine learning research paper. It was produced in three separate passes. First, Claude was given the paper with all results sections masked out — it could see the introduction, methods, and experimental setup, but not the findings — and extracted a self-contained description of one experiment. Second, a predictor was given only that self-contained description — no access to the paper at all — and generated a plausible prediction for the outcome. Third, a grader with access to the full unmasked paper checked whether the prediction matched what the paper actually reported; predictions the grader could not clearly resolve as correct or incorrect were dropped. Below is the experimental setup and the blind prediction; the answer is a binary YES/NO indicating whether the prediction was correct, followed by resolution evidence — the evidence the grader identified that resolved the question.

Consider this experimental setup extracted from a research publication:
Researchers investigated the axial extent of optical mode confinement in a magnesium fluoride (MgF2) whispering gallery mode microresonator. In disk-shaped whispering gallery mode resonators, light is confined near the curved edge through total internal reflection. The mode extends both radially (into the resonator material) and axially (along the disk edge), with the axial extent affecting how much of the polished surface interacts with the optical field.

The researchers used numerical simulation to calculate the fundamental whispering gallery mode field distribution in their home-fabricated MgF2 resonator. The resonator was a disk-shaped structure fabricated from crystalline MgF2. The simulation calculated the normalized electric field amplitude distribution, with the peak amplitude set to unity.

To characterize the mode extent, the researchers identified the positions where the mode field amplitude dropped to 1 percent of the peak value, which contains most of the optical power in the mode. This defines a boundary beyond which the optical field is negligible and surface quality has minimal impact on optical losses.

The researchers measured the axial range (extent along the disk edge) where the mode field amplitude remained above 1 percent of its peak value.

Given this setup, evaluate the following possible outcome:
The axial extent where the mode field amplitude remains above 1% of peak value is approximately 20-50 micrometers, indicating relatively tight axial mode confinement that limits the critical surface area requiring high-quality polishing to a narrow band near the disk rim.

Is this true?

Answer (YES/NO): YES